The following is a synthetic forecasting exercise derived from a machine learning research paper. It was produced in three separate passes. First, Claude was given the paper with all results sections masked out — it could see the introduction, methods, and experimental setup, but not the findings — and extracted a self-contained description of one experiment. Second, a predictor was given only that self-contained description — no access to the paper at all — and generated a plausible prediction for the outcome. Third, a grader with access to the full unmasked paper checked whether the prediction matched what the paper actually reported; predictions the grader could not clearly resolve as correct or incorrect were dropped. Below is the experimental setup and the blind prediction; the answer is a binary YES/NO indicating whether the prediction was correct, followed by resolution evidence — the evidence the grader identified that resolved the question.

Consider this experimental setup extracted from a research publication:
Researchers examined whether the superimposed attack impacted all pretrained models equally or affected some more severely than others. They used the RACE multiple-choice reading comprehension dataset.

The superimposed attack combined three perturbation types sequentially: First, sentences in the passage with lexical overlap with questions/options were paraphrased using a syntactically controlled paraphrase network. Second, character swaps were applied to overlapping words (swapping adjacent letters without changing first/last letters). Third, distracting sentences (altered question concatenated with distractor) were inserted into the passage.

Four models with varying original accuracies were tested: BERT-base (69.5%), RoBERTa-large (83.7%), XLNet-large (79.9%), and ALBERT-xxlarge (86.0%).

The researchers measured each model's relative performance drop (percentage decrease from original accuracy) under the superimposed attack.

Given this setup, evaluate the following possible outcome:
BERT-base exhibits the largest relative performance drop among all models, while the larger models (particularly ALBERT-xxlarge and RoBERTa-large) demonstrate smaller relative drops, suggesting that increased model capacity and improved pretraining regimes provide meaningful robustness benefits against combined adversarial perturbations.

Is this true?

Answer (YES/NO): YES